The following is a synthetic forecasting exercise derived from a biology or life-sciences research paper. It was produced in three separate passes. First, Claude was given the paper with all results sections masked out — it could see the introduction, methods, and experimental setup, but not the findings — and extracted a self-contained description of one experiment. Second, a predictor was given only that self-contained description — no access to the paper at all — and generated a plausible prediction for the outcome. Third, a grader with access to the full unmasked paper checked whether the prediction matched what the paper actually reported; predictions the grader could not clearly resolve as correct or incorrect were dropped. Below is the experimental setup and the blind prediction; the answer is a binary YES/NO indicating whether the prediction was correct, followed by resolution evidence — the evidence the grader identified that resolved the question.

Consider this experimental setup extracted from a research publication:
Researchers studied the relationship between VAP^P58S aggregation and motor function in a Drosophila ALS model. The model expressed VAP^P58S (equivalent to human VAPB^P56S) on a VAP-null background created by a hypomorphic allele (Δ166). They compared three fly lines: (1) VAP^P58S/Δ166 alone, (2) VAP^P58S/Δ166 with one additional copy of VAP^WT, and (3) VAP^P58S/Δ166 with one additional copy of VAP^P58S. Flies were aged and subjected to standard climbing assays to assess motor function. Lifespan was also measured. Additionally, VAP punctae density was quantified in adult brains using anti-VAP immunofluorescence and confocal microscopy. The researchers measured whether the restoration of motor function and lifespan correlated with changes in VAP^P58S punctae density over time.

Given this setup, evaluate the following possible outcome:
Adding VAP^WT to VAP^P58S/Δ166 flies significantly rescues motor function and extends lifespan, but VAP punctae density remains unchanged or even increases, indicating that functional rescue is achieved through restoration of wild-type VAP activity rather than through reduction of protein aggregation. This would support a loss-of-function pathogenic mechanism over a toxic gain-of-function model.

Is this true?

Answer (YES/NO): NO